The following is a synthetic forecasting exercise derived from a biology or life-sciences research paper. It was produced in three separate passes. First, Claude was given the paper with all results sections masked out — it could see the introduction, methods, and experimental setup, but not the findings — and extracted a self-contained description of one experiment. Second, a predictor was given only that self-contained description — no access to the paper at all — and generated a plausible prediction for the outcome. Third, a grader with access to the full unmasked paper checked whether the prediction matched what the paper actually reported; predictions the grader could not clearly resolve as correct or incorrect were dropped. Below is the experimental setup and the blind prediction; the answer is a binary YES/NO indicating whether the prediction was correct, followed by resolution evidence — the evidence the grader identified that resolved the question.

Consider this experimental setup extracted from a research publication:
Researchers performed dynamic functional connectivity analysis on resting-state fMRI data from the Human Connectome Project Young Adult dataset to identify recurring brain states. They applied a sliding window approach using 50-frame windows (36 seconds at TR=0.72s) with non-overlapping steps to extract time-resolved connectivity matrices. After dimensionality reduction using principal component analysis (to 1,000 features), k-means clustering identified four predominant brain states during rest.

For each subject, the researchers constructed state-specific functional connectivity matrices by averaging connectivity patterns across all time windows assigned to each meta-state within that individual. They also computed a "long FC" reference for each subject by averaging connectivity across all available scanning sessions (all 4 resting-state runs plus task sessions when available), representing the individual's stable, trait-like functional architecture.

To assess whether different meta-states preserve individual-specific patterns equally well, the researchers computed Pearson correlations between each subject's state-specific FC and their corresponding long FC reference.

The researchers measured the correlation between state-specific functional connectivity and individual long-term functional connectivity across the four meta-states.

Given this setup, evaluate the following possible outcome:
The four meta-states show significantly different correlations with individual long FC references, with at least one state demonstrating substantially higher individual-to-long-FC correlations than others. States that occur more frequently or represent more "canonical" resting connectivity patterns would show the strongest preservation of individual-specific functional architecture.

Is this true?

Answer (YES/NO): YES